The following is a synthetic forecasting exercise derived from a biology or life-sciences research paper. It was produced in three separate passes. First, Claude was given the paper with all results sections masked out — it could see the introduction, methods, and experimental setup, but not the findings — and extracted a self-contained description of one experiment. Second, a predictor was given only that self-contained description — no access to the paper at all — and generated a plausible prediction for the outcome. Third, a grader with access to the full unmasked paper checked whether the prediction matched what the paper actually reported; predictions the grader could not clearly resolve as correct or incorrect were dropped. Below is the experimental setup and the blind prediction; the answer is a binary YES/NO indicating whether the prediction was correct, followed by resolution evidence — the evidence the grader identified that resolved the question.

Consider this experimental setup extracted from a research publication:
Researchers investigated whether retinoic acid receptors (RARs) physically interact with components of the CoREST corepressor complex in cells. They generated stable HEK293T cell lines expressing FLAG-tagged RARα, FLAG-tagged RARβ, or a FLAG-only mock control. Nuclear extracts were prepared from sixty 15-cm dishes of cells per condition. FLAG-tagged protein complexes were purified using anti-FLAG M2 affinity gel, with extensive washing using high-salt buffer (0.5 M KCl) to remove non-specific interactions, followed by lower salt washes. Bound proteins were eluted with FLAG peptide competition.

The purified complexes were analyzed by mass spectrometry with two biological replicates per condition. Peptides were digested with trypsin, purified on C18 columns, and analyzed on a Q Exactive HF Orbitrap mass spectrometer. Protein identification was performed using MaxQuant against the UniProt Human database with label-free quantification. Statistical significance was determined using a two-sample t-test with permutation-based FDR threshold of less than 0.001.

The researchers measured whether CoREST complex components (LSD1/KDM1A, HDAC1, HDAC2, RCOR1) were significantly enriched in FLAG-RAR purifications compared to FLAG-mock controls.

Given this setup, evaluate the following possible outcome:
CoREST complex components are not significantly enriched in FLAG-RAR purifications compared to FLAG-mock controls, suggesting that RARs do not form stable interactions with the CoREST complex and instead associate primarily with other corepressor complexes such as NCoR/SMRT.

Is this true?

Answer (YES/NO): NO